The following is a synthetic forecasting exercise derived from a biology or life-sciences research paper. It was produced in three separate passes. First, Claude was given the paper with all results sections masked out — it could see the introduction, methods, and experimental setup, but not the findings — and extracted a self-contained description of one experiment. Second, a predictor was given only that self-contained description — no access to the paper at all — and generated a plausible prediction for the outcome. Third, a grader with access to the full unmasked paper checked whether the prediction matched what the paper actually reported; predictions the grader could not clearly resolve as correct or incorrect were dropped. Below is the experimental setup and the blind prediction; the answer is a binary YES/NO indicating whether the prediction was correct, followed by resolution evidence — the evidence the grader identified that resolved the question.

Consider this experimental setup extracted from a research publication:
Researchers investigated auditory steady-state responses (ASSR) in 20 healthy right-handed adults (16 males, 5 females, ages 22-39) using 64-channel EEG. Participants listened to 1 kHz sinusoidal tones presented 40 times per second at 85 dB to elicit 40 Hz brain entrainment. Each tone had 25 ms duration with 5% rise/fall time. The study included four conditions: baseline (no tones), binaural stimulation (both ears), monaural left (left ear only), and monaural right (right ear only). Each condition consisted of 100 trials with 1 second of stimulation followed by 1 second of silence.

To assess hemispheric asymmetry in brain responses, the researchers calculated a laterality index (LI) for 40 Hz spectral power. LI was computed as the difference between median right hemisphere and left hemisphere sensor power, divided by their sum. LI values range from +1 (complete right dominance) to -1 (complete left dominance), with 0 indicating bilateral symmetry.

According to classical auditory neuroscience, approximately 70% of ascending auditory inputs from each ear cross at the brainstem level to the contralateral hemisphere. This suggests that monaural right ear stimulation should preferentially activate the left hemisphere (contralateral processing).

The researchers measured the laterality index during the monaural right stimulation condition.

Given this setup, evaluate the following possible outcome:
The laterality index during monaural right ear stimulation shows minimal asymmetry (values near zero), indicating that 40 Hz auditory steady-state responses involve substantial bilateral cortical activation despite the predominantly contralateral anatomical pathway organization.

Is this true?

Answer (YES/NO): NO